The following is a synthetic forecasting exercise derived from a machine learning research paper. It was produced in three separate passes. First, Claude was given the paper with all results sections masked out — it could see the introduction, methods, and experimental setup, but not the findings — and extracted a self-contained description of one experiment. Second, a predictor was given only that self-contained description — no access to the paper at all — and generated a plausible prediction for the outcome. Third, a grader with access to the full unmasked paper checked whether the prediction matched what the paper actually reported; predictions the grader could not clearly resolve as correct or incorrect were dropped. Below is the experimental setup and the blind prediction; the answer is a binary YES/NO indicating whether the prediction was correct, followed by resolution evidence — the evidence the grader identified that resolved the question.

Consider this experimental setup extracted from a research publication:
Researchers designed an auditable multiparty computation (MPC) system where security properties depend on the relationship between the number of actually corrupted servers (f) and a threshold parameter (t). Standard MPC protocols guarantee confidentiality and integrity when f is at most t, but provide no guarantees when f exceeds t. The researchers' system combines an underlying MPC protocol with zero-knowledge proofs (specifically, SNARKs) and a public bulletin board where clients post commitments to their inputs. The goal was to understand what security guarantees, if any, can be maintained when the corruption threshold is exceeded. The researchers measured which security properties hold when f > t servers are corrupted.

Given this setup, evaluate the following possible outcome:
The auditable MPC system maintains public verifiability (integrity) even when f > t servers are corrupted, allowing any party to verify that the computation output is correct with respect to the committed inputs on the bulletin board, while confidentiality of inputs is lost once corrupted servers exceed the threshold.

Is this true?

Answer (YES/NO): YES